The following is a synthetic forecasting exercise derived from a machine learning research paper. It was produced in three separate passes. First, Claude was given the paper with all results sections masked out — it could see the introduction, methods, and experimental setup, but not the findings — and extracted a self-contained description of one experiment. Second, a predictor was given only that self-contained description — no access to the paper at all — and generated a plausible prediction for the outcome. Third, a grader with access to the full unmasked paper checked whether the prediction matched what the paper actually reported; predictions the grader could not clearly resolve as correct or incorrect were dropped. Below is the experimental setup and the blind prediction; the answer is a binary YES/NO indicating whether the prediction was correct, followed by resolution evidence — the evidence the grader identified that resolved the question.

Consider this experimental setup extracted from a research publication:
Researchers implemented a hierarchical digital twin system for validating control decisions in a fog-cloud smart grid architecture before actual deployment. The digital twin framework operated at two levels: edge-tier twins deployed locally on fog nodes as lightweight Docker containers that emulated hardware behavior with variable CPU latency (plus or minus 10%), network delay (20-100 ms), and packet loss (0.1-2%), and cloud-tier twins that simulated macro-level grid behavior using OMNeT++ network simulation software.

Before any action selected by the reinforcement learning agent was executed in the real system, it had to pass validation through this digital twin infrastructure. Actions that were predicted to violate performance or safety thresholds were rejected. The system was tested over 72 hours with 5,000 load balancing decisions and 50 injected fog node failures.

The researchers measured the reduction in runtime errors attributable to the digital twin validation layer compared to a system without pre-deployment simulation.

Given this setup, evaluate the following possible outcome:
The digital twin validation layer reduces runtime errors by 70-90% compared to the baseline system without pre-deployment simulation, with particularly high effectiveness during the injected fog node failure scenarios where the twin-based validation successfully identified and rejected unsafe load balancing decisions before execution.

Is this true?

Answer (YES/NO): NO